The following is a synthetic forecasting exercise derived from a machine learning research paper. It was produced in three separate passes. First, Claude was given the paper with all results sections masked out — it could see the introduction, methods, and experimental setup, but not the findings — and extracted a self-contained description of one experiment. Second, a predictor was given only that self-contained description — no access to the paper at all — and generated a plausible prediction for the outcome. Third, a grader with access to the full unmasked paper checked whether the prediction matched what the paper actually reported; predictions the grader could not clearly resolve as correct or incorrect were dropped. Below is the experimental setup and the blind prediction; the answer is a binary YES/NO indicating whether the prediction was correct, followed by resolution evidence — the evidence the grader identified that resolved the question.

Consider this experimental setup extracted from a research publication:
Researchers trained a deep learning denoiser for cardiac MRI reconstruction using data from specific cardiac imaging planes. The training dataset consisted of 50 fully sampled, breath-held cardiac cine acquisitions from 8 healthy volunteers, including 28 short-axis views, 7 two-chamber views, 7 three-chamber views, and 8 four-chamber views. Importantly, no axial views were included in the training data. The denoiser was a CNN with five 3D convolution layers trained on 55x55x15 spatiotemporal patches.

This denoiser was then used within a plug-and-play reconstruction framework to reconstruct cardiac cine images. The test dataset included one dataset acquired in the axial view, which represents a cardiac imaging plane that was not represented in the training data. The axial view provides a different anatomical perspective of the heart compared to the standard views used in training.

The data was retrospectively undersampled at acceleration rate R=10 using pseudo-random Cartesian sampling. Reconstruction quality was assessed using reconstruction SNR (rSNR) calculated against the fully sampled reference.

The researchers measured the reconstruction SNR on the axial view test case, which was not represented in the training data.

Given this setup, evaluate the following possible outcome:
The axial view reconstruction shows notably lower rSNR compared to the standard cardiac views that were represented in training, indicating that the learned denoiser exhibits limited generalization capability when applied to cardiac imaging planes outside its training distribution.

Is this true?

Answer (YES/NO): NO